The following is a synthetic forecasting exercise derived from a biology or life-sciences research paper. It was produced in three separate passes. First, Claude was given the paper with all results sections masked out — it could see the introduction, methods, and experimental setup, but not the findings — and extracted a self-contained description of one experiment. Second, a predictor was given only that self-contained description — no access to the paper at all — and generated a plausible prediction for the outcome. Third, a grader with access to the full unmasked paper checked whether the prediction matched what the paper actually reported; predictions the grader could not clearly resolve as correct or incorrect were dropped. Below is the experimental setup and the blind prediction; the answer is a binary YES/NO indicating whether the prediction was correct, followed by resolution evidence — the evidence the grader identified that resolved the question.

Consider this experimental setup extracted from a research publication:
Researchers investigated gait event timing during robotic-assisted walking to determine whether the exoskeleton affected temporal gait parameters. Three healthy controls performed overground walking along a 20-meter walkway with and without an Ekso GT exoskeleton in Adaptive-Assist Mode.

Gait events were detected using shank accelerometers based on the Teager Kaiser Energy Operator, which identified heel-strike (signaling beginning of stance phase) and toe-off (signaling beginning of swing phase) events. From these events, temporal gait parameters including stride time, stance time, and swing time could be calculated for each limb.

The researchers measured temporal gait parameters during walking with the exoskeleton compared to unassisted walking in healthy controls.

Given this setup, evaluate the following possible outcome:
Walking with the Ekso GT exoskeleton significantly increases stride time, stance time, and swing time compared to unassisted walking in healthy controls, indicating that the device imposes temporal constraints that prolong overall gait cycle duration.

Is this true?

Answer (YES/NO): NO